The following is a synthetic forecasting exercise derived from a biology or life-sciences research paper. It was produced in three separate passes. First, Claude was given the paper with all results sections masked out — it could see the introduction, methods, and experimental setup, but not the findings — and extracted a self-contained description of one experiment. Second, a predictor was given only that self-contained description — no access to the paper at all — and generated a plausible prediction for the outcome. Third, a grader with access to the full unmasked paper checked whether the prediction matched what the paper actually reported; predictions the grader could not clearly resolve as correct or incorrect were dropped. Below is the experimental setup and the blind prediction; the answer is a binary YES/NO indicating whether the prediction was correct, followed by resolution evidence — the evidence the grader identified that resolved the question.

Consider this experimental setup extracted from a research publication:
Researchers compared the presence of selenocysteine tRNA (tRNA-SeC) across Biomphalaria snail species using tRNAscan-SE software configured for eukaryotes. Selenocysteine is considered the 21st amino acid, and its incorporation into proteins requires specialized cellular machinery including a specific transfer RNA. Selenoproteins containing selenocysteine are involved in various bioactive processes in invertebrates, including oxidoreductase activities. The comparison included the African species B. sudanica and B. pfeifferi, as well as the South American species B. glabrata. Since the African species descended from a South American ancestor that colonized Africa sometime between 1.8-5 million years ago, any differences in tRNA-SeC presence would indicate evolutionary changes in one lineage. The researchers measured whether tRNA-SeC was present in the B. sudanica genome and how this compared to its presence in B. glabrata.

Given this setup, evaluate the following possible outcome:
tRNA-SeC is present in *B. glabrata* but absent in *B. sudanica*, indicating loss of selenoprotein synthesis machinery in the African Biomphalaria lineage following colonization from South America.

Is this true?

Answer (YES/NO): NO